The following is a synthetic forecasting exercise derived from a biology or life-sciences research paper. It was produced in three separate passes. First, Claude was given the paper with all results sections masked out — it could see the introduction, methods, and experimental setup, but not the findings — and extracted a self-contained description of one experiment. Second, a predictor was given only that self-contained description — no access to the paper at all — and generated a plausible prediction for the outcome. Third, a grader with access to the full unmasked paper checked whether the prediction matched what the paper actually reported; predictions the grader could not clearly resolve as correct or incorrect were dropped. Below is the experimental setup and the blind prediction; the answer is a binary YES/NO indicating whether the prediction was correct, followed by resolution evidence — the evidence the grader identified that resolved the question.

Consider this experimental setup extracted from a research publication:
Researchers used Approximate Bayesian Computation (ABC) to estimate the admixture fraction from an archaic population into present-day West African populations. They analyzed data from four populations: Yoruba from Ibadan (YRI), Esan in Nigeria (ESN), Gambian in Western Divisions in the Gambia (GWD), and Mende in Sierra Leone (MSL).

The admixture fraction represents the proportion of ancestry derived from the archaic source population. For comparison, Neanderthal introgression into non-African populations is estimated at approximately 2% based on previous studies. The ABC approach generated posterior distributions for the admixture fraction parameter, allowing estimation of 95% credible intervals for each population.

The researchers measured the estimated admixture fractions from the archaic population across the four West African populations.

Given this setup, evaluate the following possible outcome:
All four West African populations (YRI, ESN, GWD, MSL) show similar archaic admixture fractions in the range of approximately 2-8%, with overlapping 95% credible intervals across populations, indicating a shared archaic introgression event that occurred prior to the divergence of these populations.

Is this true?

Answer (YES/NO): NO